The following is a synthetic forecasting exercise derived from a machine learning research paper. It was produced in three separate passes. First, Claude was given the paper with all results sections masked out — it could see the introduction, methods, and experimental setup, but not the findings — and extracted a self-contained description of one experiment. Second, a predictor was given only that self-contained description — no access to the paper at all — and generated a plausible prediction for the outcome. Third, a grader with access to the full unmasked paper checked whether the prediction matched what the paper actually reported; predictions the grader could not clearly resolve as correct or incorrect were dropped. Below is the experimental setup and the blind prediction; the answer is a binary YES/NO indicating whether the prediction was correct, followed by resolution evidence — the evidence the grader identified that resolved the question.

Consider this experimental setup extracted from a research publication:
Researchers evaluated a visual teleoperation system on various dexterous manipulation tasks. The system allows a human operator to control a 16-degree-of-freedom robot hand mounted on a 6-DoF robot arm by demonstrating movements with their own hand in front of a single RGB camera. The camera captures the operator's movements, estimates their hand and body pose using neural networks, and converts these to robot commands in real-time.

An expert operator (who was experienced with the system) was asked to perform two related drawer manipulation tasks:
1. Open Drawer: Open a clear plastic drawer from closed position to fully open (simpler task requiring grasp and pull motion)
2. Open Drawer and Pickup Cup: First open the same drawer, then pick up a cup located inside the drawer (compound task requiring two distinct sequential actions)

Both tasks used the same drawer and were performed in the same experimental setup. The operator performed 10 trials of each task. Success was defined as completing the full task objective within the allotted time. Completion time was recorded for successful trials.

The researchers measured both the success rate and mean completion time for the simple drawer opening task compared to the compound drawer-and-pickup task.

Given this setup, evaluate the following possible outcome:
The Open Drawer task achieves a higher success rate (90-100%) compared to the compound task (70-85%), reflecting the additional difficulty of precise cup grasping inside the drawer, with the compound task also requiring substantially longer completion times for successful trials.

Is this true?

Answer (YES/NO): NO